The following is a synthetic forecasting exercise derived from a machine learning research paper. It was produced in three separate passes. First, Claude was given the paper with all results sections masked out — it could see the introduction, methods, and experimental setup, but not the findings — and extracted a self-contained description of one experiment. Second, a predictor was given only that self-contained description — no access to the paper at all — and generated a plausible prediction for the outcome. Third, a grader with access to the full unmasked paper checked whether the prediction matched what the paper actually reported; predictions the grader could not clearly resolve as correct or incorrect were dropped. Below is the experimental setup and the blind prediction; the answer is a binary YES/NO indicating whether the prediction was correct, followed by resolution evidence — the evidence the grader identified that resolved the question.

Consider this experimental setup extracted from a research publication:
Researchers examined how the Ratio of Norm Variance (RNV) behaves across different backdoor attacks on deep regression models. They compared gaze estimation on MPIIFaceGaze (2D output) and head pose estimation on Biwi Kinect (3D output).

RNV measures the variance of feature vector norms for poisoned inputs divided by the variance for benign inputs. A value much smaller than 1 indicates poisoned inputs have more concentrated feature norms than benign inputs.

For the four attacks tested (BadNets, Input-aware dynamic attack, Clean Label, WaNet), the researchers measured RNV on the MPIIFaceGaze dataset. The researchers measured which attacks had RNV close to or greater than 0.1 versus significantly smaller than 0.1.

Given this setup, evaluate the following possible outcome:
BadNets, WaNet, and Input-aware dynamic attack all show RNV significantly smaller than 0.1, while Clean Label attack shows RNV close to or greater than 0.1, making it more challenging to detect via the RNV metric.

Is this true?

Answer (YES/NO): NO